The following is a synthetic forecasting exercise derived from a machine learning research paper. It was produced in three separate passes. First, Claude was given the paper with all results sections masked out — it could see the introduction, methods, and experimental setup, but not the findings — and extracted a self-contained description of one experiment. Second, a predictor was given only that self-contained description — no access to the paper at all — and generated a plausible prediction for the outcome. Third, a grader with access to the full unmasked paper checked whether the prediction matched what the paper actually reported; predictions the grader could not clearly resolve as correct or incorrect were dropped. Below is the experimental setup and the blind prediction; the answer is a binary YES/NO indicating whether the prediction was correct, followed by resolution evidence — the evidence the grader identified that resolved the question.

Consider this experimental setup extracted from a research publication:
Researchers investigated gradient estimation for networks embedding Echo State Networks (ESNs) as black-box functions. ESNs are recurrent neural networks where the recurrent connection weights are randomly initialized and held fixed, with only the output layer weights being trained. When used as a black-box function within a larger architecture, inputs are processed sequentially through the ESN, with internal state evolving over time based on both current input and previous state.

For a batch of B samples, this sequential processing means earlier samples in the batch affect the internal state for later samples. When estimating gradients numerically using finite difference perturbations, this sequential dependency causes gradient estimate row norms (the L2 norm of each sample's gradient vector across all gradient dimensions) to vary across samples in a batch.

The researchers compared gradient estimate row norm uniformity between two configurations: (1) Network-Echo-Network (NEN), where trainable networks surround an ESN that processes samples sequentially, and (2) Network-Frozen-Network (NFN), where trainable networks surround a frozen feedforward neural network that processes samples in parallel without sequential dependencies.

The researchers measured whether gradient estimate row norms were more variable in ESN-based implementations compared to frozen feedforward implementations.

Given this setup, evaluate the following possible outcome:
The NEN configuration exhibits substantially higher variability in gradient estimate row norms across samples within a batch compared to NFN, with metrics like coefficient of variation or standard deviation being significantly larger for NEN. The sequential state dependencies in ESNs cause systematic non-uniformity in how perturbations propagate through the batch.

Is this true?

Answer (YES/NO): YES